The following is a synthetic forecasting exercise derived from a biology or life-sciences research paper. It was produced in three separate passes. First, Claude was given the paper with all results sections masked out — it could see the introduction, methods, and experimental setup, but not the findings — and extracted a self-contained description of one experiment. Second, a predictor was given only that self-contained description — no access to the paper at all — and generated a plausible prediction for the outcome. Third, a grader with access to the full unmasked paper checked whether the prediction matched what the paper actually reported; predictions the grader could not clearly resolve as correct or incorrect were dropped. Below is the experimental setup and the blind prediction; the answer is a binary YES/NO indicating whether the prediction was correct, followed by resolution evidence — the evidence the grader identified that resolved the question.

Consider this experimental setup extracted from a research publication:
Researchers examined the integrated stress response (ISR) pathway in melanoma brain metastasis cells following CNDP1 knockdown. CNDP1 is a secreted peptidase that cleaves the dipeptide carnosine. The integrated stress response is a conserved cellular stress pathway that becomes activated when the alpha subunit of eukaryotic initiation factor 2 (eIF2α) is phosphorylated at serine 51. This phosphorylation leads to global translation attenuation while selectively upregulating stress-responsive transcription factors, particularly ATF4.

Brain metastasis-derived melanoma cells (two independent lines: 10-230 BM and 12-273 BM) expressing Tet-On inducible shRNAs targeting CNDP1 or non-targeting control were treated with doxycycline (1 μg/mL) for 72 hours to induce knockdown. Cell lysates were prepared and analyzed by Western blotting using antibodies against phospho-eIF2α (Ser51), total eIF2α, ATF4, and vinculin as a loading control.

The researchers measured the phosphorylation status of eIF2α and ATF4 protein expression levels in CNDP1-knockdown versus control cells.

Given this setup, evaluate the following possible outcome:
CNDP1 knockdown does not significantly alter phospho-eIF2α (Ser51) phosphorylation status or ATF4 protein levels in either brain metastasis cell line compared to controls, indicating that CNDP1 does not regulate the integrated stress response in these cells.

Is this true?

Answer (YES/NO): NO